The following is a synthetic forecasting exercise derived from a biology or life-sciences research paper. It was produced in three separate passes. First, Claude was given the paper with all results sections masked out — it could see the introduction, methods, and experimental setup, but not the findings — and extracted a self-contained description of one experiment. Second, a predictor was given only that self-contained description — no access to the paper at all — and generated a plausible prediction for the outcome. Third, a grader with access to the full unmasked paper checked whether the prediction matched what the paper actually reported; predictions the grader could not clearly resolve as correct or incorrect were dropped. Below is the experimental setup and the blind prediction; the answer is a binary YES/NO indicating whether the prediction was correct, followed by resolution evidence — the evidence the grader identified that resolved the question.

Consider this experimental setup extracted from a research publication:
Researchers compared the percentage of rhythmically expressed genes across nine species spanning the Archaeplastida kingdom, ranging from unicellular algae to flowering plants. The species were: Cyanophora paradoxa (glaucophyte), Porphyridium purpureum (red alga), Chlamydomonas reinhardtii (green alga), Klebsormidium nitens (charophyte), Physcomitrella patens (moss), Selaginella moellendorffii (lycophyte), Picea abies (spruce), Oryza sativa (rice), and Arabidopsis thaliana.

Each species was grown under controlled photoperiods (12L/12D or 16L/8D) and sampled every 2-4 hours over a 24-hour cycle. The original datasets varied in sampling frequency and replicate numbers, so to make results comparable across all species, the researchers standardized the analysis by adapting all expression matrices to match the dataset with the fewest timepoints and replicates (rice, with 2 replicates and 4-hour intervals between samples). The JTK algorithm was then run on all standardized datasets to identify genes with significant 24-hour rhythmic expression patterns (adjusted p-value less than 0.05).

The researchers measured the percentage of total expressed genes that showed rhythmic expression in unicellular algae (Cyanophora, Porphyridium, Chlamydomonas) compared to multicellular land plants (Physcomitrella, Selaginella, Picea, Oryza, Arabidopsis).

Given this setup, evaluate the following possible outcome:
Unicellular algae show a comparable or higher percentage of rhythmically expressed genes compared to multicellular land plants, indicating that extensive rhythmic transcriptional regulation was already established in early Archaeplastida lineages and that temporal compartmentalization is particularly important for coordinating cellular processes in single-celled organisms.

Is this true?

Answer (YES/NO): YES